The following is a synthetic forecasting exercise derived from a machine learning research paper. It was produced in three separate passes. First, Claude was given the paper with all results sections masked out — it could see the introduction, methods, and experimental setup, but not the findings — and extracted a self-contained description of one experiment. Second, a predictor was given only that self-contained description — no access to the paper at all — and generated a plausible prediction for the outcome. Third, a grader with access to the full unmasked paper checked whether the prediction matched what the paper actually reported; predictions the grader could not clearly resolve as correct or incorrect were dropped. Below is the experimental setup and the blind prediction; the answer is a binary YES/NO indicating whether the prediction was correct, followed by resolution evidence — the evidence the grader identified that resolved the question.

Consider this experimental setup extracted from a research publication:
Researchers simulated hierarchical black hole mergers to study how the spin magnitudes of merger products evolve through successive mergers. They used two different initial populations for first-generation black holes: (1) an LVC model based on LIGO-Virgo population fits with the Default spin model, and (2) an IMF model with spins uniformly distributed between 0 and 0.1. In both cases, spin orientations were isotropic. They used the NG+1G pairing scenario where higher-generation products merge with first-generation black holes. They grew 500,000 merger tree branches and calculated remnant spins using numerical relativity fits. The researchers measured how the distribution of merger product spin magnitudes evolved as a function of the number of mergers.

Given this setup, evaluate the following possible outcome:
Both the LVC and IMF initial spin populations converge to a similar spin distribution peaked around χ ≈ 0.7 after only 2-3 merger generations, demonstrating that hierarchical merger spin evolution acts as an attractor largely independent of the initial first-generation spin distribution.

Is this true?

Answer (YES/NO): NO